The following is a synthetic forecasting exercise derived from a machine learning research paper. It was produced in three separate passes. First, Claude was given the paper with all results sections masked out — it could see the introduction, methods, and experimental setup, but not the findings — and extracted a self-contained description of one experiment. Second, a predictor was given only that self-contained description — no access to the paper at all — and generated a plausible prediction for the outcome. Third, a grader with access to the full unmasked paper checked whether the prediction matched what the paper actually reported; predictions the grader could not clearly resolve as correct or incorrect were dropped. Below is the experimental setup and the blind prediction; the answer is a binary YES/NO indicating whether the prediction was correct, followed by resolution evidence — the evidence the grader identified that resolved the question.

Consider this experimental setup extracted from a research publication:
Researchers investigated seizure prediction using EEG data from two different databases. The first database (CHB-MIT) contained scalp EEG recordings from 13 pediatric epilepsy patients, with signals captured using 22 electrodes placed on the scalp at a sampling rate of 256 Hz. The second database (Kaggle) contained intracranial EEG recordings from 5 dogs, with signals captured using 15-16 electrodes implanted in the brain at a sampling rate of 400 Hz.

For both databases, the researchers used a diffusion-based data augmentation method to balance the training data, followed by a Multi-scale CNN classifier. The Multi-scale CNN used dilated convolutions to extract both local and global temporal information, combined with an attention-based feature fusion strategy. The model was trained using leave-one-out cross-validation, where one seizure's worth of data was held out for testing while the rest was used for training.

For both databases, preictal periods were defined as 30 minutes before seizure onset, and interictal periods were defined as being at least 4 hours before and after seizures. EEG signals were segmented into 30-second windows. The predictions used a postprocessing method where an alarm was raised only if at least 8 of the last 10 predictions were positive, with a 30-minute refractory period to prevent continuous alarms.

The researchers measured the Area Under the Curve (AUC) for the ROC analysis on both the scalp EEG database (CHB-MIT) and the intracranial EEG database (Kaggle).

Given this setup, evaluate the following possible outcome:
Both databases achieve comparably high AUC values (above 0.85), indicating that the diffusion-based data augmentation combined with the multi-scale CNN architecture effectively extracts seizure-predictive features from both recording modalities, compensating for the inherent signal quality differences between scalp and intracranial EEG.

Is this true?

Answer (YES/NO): NO